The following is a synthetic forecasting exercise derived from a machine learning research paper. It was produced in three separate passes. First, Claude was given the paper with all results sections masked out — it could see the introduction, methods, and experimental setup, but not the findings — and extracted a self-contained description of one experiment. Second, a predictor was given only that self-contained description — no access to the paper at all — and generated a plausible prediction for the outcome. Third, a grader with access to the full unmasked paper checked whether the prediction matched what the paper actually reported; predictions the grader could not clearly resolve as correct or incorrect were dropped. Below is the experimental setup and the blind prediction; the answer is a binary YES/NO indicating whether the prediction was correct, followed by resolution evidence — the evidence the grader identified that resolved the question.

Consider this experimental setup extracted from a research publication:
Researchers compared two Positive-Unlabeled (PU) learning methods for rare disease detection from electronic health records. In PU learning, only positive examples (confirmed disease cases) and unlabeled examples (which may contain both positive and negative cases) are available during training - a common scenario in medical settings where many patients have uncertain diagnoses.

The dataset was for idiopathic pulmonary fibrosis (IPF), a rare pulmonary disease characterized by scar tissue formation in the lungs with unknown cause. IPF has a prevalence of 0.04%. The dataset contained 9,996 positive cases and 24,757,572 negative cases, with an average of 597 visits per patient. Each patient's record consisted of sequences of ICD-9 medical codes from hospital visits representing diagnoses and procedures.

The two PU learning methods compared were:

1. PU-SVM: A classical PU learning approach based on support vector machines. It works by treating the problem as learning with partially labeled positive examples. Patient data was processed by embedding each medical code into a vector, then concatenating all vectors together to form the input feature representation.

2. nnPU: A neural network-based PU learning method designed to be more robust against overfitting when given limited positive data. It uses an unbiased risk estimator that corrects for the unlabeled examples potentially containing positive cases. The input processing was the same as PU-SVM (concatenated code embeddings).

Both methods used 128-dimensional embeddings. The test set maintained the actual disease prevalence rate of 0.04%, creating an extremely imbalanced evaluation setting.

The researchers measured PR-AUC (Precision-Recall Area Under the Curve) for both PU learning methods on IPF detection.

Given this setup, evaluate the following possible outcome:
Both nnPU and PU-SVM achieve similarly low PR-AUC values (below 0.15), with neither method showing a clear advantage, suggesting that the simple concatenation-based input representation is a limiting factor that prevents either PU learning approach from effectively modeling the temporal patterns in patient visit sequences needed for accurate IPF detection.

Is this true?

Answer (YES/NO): NO